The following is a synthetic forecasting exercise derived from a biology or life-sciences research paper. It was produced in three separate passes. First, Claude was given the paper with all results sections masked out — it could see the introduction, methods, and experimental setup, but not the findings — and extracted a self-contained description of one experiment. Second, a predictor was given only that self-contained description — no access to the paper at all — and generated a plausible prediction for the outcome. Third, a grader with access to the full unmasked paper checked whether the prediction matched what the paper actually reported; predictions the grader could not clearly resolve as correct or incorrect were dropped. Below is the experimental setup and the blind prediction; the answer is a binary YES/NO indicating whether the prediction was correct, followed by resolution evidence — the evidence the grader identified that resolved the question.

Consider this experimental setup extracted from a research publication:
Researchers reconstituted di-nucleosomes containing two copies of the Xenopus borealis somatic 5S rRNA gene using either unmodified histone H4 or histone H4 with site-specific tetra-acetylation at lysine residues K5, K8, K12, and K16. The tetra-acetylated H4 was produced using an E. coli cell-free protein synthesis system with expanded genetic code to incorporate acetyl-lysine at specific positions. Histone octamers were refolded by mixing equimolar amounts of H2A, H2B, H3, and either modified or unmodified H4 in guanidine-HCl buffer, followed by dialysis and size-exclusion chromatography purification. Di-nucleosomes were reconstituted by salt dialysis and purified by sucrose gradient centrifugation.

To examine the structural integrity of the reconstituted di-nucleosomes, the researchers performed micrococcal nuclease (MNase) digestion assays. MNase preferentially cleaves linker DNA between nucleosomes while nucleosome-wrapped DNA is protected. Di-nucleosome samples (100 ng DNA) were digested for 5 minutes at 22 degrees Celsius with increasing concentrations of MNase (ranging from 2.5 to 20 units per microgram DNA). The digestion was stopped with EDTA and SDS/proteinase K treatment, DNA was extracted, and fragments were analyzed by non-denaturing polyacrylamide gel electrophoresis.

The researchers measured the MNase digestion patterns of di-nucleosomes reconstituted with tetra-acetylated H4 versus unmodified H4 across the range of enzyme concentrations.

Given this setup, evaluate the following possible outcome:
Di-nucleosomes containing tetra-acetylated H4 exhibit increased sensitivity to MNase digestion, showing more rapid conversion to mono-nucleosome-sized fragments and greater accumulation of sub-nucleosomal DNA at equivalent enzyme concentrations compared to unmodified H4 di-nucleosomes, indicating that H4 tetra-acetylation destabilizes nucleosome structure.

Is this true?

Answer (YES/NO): NO